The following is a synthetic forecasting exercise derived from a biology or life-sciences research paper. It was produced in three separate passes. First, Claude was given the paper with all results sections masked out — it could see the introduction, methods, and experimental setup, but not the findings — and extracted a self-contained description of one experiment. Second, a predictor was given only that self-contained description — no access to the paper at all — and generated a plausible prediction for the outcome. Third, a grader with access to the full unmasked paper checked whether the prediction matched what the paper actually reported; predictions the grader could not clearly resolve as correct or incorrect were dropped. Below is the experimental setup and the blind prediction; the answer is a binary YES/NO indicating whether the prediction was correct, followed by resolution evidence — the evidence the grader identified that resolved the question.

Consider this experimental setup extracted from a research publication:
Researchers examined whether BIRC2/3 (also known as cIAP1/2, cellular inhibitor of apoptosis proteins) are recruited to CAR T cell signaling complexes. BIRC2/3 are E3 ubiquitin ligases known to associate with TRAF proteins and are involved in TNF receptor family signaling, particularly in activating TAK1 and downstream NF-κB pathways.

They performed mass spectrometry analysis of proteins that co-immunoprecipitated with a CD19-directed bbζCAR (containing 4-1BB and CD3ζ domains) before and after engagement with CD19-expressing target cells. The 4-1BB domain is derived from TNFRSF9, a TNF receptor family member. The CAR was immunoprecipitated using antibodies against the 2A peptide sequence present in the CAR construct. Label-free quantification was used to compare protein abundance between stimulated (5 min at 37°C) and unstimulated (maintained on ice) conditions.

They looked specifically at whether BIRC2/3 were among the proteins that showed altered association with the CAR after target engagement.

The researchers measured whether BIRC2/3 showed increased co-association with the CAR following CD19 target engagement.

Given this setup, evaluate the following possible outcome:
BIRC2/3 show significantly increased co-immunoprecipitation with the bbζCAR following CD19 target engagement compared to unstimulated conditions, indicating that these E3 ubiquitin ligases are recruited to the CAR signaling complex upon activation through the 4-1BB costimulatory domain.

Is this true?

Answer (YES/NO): YES